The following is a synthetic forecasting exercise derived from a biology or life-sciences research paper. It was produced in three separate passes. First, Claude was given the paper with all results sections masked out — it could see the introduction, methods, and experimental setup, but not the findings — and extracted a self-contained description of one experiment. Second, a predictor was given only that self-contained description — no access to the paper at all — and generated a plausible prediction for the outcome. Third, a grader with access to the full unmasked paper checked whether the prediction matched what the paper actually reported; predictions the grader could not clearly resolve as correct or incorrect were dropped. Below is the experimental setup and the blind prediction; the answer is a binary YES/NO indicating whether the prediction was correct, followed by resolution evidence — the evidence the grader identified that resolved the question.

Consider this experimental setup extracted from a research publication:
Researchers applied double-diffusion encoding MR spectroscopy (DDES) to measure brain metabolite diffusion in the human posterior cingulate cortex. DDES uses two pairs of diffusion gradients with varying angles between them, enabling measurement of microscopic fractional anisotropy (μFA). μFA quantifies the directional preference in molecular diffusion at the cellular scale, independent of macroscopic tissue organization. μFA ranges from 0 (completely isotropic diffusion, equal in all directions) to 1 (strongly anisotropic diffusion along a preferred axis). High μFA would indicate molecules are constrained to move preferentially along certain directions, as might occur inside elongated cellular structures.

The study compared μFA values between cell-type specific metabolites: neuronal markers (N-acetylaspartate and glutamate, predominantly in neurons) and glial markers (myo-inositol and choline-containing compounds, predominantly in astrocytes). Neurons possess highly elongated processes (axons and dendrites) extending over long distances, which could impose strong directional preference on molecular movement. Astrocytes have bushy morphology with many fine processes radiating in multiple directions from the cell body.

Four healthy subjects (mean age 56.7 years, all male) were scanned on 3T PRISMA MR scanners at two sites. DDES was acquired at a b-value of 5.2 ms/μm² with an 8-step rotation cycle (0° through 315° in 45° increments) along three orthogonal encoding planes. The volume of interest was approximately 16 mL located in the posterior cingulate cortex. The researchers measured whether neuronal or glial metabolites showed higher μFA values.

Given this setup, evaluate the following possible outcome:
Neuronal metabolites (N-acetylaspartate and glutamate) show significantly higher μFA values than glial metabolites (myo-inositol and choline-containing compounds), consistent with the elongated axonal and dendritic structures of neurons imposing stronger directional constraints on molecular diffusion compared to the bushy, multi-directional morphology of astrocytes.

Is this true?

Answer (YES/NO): NO